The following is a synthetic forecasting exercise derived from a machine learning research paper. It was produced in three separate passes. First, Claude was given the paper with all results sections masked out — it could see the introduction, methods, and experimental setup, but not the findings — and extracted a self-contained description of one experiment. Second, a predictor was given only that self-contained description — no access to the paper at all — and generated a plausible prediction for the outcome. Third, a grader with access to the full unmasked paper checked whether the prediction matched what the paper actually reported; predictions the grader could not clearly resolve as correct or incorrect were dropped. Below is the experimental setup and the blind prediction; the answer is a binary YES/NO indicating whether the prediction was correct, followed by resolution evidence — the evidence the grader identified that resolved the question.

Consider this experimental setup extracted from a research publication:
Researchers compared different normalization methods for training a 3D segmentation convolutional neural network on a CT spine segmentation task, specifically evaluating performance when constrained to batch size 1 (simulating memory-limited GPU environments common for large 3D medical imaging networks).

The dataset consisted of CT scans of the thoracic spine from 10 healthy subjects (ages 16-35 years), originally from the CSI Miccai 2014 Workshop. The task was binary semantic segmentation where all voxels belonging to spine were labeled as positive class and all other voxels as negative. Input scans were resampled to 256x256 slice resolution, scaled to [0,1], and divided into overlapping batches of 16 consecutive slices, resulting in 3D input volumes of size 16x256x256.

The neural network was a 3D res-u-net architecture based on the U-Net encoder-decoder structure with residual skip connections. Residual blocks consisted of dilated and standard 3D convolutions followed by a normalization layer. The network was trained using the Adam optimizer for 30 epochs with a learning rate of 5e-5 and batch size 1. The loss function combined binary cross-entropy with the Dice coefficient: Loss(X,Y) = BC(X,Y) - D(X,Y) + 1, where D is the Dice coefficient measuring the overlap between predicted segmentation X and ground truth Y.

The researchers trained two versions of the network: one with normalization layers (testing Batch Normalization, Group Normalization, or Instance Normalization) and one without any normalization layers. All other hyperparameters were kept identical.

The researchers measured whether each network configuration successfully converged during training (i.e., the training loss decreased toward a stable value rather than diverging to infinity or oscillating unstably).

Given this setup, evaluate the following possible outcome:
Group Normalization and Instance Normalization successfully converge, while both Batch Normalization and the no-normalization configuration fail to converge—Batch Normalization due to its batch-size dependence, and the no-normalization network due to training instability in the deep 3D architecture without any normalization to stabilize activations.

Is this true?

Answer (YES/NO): NO